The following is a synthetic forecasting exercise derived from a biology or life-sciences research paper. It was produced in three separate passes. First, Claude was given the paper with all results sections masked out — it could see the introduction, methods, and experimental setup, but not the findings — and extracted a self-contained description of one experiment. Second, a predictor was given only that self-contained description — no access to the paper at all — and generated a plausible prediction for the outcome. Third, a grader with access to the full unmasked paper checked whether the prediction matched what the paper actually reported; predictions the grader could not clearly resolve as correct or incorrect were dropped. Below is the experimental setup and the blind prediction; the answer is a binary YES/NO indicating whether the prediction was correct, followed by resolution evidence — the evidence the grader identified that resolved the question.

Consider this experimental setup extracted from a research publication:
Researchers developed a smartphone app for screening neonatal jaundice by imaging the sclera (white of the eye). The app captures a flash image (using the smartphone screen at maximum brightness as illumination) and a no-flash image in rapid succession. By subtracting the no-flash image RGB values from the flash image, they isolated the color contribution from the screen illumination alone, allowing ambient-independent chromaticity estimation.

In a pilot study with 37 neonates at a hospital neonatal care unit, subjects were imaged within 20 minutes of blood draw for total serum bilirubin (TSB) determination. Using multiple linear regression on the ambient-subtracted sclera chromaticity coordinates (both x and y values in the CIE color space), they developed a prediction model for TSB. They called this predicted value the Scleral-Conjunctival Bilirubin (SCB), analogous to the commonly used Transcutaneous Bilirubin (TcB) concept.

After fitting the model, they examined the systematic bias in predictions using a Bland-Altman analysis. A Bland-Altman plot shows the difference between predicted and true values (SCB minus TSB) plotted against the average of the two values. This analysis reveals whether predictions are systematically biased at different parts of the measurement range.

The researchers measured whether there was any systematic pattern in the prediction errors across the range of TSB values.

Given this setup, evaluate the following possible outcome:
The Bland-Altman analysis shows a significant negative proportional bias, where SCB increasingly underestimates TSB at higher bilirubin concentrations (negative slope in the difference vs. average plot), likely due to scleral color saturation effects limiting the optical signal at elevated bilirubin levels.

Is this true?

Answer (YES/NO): NO